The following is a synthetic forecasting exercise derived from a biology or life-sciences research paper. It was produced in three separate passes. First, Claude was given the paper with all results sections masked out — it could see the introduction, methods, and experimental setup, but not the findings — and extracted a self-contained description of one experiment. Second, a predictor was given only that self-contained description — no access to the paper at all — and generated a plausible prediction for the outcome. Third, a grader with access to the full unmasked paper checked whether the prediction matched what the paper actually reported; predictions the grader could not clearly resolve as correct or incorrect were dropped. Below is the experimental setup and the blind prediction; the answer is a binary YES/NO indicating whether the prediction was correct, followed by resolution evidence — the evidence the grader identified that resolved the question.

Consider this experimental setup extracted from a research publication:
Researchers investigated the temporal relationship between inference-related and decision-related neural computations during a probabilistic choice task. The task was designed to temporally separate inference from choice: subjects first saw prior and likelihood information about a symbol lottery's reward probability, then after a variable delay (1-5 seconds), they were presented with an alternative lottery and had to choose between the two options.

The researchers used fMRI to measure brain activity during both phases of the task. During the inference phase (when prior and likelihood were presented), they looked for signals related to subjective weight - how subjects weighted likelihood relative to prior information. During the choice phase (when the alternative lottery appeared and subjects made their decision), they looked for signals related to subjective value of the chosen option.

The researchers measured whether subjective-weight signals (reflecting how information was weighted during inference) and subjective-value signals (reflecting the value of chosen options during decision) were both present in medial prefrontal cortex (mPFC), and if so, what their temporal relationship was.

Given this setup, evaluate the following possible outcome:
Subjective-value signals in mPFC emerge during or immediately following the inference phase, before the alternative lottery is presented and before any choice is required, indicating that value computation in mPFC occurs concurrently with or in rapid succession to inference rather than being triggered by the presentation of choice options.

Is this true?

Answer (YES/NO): NO